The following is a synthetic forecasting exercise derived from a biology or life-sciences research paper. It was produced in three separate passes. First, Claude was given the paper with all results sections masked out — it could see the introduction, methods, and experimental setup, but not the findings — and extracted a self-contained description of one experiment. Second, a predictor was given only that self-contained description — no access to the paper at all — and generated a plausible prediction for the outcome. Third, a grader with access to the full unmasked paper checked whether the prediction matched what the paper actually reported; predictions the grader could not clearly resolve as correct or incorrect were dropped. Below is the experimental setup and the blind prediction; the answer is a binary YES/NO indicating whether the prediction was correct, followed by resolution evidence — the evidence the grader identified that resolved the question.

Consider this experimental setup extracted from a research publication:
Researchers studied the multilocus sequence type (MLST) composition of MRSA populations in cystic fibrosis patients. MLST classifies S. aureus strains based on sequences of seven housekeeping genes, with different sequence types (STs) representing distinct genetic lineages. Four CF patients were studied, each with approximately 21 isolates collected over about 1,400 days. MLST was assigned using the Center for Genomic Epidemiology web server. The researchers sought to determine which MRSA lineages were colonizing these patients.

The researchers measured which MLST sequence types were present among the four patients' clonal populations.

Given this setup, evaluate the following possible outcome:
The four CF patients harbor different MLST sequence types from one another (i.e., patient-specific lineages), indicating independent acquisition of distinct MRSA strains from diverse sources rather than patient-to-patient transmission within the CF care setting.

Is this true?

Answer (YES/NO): NO